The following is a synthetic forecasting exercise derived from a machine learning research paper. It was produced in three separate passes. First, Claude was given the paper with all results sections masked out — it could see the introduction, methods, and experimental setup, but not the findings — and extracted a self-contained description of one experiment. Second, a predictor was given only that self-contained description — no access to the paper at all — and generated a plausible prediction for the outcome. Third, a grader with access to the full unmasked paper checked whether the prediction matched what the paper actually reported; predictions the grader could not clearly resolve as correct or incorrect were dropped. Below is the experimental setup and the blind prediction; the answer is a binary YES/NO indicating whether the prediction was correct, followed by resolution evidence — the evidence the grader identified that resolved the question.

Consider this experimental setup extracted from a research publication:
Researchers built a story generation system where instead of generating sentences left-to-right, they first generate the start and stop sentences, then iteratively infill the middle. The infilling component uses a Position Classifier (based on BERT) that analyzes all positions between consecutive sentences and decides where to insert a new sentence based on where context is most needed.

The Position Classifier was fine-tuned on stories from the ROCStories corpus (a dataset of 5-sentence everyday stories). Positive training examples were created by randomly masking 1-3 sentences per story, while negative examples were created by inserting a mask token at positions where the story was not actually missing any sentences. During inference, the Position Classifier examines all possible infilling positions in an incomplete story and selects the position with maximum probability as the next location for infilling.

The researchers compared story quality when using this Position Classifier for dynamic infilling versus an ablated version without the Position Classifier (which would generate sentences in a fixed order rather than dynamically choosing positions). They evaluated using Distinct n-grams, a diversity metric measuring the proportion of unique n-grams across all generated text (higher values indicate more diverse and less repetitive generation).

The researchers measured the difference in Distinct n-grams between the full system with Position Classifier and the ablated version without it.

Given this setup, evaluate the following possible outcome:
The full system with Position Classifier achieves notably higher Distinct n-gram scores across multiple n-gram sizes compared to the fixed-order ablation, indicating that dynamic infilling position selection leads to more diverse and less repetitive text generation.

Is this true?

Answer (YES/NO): YES